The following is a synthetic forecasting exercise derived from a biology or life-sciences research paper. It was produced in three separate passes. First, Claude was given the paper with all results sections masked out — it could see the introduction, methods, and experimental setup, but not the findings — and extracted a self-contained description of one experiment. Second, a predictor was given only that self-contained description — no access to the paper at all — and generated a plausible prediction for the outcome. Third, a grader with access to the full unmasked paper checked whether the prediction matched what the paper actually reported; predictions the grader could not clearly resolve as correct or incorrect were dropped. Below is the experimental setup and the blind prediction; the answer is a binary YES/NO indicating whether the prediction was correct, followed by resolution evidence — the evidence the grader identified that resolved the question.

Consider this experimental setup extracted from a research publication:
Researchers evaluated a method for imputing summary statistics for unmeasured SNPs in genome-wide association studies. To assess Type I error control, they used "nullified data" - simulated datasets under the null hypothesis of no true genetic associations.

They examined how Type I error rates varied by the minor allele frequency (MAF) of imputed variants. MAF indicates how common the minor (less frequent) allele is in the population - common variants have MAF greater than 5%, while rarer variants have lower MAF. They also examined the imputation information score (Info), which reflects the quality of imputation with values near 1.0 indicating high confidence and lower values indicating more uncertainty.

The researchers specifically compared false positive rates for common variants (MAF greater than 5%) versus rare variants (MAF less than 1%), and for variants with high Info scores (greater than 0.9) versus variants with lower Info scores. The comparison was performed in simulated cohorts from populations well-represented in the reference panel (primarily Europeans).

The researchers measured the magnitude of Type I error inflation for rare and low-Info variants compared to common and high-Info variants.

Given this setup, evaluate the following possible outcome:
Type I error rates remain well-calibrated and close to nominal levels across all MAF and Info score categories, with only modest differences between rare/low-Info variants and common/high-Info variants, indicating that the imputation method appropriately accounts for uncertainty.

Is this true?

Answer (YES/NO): NO